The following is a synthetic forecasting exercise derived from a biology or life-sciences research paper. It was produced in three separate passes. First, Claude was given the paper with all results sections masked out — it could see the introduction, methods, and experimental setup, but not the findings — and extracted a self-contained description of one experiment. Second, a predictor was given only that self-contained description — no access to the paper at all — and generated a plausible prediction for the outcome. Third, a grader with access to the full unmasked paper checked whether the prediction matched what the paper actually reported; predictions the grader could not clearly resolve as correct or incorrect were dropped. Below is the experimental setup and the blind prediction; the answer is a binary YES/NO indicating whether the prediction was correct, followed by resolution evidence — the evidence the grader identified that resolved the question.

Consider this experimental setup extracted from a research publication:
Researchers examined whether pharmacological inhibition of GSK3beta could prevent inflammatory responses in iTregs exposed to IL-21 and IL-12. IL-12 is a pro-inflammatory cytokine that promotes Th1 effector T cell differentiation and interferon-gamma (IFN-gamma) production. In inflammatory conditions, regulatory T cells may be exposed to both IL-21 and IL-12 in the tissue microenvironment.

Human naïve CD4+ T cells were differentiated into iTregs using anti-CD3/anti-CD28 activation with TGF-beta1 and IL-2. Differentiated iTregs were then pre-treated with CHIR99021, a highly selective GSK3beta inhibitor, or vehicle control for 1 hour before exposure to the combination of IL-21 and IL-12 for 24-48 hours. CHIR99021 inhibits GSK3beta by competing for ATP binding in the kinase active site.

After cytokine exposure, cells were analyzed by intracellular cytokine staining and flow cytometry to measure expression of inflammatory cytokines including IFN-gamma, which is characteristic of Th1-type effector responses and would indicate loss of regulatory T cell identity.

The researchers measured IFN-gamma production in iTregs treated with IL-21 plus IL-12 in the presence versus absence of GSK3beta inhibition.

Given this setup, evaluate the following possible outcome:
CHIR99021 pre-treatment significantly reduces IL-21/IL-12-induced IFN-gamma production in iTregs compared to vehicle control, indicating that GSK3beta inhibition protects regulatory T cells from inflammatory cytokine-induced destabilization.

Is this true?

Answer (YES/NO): YES